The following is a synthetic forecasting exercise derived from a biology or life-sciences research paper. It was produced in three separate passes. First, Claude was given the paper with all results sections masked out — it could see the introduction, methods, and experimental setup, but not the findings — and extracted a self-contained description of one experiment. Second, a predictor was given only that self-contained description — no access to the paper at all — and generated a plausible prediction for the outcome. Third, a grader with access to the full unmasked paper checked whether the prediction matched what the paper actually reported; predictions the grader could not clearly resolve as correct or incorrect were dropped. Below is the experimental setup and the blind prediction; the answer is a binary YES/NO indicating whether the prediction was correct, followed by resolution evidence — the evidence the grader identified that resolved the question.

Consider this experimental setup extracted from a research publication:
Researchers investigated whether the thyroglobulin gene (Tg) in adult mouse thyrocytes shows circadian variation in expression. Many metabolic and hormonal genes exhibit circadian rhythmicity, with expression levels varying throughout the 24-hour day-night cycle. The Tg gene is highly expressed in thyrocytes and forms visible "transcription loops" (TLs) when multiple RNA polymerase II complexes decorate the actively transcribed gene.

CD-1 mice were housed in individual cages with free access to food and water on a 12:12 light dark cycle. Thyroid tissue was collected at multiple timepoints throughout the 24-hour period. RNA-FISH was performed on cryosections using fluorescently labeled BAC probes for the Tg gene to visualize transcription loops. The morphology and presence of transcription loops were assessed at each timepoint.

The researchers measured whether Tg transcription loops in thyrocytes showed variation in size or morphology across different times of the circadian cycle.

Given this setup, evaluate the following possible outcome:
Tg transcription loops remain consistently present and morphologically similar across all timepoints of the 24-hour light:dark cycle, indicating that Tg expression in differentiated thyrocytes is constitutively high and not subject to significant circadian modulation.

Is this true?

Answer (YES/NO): YES